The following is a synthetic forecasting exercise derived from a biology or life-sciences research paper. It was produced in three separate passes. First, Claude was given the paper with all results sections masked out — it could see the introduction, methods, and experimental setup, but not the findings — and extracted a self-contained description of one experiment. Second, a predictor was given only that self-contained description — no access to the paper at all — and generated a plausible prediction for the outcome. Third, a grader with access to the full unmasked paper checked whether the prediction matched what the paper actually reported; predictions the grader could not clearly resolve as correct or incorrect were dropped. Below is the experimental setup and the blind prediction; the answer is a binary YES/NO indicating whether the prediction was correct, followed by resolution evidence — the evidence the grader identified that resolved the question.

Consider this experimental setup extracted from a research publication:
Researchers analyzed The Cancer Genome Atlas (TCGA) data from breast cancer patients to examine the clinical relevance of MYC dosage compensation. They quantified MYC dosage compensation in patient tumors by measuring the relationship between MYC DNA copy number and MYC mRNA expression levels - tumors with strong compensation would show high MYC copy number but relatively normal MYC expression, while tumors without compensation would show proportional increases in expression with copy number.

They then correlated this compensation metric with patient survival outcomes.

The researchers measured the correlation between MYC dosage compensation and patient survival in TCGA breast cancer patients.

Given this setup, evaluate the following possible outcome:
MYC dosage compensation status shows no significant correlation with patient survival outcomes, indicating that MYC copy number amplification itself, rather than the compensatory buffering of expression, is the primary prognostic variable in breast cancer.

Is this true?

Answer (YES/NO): NO